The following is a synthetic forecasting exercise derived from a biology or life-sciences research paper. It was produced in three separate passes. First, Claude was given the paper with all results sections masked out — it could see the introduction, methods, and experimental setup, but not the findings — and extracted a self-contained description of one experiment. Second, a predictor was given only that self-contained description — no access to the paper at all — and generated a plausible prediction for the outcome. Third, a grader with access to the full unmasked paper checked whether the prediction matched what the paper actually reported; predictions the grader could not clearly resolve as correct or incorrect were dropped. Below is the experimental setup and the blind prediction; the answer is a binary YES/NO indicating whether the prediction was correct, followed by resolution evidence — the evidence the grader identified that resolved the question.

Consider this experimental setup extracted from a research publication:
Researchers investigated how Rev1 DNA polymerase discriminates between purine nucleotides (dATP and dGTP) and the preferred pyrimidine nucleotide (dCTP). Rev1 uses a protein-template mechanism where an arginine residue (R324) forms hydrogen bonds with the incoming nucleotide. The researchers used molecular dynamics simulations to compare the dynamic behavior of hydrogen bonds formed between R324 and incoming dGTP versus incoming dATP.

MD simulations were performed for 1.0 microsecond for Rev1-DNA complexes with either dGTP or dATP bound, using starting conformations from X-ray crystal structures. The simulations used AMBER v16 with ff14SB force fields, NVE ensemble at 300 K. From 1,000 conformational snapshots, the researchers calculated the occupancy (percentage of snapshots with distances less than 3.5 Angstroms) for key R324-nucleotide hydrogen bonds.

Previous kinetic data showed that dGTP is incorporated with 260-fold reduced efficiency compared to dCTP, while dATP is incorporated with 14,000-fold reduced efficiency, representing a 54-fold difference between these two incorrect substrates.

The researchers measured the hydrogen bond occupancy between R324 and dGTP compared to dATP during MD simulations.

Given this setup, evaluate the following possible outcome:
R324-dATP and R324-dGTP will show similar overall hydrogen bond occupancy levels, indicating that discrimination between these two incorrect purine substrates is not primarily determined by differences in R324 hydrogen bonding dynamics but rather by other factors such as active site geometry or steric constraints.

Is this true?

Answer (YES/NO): NO